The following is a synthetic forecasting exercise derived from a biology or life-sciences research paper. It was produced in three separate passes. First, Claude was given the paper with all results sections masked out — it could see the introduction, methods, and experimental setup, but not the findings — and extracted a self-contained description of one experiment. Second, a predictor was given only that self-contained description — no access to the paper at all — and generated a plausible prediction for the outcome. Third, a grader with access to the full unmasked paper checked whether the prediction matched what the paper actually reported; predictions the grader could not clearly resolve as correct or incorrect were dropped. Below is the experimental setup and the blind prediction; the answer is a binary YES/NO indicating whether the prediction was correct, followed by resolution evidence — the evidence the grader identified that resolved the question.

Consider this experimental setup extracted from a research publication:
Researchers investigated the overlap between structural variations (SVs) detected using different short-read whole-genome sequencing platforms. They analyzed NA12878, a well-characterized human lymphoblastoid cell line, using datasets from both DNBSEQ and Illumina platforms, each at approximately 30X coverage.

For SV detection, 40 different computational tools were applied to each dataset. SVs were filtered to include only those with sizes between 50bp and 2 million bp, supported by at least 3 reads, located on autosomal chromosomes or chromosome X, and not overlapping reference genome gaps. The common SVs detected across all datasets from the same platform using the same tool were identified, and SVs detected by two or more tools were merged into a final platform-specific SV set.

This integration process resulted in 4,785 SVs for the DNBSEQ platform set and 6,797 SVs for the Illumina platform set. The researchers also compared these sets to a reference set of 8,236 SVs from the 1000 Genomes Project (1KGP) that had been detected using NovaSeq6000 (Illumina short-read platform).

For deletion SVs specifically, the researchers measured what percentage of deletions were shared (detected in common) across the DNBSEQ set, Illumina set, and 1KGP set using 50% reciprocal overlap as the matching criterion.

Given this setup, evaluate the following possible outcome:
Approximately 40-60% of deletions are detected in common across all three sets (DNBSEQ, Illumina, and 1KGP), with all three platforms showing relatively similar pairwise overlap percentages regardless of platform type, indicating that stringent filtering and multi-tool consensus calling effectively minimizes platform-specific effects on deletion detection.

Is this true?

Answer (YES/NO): NO